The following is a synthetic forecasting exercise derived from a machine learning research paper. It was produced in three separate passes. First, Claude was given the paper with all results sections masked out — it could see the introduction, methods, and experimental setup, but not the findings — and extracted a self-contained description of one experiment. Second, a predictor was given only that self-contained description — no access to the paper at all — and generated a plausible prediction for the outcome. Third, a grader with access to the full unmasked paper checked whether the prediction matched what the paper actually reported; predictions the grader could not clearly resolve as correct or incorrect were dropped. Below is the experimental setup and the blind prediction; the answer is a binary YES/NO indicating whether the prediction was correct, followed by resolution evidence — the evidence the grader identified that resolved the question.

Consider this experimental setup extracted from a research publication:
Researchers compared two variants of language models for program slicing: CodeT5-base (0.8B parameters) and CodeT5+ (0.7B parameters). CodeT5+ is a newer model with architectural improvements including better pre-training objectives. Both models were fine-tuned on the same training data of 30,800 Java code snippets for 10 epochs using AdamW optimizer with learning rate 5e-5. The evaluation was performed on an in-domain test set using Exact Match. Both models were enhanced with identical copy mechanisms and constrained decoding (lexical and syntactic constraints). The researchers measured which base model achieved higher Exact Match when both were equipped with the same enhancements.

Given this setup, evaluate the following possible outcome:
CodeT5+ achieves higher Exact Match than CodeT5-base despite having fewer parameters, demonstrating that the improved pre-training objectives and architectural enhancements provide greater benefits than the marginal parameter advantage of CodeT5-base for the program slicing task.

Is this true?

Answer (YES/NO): YES